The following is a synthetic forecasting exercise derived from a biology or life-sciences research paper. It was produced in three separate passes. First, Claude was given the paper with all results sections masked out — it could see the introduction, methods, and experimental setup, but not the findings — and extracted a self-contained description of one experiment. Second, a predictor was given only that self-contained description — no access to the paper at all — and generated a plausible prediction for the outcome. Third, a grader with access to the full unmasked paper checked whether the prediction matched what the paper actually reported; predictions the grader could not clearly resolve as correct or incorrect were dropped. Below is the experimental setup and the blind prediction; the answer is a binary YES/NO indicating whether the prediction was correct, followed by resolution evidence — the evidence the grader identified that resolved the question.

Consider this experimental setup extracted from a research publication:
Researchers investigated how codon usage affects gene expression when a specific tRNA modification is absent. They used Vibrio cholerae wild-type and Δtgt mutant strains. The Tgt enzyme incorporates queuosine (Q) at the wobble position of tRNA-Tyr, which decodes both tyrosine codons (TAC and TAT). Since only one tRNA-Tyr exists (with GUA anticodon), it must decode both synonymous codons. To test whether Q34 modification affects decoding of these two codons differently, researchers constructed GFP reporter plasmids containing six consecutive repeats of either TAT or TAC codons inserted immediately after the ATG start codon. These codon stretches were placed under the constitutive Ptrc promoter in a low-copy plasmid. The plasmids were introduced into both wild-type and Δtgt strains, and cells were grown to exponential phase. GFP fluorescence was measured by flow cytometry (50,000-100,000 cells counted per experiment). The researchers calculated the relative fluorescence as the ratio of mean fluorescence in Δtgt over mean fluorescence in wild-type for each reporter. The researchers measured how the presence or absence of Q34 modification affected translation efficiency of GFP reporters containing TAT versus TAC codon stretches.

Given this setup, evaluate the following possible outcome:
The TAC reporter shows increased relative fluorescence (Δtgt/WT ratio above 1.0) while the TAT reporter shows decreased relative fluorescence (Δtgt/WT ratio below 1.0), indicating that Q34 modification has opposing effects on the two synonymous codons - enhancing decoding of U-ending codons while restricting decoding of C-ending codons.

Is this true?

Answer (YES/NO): NO